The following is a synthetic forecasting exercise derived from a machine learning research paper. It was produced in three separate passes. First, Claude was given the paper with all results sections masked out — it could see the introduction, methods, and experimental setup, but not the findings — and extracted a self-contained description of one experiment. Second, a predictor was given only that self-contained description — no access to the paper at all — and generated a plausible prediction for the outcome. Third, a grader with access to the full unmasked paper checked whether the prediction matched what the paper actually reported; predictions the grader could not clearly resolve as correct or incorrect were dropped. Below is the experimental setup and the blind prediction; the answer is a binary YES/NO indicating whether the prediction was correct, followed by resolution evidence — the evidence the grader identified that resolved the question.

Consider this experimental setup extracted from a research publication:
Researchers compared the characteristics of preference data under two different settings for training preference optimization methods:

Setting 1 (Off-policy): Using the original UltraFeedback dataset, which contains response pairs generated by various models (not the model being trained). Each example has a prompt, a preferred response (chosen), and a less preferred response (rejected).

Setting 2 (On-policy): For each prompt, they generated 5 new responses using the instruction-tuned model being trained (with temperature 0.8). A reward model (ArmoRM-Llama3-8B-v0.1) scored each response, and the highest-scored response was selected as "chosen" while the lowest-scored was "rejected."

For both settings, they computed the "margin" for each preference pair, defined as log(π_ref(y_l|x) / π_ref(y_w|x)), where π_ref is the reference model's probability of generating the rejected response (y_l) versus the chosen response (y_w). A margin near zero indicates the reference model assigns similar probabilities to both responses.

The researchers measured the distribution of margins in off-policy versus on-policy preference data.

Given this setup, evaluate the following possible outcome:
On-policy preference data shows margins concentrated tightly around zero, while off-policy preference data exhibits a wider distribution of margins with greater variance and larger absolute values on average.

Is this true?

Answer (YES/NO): YES